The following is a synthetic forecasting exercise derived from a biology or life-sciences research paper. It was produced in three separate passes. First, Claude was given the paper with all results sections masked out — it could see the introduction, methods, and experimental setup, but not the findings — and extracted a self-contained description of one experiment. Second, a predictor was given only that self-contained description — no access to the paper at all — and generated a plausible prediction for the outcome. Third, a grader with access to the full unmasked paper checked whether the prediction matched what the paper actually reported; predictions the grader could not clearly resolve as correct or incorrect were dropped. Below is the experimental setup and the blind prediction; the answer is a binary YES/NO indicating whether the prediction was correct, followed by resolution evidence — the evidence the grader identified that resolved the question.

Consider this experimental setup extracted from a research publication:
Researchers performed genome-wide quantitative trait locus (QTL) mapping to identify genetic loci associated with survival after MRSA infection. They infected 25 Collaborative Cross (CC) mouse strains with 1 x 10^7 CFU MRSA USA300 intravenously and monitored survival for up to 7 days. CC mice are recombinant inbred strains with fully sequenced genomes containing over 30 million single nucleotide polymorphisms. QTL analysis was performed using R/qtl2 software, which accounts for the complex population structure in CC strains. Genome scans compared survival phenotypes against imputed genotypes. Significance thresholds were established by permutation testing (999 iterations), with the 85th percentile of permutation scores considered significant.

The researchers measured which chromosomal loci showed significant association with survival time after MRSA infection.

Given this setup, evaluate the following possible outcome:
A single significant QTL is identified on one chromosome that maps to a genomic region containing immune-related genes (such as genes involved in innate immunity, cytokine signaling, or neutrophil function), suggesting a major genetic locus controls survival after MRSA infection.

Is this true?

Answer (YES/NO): NO